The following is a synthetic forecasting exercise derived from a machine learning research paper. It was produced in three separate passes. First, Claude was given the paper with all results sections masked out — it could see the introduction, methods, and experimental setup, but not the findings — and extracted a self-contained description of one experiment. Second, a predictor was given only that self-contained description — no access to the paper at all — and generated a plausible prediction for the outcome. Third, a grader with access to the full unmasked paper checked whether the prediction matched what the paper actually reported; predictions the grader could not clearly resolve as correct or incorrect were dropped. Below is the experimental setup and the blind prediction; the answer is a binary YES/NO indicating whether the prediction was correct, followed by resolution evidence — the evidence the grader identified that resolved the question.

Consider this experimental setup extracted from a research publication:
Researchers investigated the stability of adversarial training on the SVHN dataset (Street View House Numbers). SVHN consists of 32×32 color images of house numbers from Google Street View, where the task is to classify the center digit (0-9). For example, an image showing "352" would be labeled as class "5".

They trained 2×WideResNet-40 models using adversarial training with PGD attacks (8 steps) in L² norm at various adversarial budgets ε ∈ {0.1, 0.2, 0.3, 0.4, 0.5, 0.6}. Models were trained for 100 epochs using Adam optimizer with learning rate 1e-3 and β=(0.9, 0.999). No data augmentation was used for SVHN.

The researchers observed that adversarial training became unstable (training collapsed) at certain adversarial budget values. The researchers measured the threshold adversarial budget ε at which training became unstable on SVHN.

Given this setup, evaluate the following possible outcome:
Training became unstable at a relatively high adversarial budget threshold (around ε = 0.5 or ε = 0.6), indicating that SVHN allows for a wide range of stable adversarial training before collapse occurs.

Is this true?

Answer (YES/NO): YES